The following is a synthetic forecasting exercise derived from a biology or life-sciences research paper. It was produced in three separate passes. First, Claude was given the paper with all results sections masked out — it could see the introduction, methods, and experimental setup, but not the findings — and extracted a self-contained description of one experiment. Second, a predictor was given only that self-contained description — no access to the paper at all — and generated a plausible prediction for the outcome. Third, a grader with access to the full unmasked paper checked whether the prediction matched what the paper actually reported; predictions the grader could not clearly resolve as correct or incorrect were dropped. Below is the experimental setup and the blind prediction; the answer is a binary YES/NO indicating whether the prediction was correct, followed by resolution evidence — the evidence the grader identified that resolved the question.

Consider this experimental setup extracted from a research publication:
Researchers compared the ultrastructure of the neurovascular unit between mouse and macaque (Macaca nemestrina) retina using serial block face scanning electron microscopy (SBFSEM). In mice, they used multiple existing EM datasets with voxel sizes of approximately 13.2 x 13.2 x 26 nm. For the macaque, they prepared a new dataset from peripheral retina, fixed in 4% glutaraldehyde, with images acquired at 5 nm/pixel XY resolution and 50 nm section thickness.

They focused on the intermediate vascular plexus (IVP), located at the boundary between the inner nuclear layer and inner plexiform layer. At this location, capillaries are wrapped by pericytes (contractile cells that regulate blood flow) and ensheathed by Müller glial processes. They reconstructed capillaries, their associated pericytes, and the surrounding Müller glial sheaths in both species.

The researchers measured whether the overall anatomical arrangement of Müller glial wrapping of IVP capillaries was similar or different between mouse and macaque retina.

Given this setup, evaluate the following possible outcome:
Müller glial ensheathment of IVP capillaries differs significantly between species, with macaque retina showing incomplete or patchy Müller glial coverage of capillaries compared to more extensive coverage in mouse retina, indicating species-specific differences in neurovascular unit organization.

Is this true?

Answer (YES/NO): NO